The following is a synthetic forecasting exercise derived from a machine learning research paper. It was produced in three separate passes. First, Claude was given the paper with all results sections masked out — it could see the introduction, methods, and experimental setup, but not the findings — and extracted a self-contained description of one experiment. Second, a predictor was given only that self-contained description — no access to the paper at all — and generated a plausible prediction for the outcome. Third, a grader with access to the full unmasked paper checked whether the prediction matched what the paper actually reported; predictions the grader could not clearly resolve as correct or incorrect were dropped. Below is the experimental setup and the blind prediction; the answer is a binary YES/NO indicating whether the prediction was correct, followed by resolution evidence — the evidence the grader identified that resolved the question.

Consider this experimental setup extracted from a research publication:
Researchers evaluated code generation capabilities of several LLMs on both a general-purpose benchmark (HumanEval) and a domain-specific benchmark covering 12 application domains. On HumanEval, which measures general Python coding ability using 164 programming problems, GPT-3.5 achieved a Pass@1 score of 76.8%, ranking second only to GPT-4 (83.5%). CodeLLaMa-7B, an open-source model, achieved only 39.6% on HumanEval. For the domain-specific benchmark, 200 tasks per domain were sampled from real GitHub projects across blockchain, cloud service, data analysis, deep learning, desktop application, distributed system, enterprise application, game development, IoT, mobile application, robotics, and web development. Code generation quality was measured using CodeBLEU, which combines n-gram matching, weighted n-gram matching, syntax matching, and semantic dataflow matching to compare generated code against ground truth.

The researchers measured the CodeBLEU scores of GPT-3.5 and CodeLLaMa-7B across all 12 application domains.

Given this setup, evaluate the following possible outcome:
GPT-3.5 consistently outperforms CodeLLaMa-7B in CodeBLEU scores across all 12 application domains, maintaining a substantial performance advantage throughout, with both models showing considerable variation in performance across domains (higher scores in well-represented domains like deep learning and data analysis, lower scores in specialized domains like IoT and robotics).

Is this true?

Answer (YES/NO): NO